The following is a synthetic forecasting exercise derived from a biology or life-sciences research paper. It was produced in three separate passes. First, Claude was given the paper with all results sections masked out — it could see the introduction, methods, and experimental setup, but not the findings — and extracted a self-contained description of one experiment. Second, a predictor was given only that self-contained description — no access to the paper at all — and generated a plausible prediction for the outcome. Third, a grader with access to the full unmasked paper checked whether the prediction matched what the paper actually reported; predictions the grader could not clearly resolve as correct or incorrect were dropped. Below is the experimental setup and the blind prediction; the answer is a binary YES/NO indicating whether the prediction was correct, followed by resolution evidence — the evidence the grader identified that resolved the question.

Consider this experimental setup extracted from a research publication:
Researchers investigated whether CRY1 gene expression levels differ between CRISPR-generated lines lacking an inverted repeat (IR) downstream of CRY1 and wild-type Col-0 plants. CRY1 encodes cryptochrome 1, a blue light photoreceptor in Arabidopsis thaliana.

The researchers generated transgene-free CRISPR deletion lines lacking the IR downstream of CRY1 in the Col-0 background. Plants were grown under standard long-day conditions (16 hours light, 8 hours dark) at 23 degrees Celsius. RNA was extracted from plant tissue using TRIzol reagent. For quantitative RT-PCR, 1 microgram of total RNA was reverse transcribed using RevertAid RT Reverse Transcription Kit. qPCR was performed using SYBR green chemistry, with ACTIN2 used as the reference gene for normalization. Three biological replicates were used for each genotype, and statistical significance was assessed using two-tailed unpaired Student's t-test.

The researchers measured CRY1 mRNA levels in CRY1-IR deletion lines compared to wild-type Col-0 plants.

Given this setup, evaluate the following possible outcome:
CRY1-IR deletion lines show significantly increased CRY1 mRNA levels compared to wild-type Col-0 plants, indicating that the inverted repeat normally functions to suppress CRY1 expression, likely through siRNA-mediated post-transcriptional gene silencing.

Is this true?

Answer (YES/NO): NO